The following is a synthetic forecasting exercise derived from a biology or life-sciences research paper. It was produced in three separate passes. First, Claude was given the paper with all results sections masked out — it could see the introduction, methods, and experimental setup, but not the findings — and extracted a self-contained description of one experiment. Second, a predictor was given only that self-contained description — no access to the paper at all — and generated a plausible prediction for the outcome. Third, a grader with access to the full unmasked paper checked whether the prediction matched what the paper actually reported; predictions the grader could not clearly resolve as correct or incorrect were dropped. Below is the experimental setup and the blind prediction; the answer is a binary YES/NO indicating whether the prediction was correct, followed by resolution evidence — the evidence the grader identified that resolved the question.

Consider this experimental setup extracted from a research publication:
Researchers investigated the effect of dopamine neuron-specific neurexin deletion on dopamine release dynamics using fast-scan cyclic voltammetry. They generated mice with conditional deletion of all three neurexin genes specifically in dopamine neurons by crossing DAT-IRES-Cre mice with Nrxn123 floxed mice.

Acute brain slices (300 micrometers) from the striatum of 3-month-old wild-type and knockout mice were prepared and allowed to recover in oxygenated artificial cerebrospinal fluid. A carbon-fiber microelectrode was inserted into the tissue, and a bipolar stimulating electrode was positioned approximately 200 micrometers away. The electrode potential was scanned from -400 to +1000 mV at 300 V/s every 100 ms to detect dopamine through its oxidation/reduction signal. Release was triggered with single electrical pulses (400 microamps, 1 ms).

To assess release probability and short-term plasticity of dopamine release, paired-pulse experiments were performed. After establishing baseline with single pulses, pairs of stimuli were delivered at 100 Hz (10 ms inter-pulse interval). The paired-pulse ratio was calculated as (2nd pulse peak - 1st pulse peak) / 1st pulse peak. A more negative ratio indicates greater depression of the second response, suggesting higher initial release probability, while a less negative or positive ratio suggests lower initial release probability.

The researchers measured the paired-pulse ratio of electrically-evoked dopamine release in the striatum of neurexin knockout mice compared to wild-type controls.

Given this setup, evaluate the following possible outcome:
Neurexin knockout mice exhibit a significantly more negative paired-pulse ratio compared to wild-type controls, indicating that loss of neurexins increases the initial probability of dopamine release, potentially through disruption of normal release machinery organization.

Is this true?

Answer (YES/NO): YES